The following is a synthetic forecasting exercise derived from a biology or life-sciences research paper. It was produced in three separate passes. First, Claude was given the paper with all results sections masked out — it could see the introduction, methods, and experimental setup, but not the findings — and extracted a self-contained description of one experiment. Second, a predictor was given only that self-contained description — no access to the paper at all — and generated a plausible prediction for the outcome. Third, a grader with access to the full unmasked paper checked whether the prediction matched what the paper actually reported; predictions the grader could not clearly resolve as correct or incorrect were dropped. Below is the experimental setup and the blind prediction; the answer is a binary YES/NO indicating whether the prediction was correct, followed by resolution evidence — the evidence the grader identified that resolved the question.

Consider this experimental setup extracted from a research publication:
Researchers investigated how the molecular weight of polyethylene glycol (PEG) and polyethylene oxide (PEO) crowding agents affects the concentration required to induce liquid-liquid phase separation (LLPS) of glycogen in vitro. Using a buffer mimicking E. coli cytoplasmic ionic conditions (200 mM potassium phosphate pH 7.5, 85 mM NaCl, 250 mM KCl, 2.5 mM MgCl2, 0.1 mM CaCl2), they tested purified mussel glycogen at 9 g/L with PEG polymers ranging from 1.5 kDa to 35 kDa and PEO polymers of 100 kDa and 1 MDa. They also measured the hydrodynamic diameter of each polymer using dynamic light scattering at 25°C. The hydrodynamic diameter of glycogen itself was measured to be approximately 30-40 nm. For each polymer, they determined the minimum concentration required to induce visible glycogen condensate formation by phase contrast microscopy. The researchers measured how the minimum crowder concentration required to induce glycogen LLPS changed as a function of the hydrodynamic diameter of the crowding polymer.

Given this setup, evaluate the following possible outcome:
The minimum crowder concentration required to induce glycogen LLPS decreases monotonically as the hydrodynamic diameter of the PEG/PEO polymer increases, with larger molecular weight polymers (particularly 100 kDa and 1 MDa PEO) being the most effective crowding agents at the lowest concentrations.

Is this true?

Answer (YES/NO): YES